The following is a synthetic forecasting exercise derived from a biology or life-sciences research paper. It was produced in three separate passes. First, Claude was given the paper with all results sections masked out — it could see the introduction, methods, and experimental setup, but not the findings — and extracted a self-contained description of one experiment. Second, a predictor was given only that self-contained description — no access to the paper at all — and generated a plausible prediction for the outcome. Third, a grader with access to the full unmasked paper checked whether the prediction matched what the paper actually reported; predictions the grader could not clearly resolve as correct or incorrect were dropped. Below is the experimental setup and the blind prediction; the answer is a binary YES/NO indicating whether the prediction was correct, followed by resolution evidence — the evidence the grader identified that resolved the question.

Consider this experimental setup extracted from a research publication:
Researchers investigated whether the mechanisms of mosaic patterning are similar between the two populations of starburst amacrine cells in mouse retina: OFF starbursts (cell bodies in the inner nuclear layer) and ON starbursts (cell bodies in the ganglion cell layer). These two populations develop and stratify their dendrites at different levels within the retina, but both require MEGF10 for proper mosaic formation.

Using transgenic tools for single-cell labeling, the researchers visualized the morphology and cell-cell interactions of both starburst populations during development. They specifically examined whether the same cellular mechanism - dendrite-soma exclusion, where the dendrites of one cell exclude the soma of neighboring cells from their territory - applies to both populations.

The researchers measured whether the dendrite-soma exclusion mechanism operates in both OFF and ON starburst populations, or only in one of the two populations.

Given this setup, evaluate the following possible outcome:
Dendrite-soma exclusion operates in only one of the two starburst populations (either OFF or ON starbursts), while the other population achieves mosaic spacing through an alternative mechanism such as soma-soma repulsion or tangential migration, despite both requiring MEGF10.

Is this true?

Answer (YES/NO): NO